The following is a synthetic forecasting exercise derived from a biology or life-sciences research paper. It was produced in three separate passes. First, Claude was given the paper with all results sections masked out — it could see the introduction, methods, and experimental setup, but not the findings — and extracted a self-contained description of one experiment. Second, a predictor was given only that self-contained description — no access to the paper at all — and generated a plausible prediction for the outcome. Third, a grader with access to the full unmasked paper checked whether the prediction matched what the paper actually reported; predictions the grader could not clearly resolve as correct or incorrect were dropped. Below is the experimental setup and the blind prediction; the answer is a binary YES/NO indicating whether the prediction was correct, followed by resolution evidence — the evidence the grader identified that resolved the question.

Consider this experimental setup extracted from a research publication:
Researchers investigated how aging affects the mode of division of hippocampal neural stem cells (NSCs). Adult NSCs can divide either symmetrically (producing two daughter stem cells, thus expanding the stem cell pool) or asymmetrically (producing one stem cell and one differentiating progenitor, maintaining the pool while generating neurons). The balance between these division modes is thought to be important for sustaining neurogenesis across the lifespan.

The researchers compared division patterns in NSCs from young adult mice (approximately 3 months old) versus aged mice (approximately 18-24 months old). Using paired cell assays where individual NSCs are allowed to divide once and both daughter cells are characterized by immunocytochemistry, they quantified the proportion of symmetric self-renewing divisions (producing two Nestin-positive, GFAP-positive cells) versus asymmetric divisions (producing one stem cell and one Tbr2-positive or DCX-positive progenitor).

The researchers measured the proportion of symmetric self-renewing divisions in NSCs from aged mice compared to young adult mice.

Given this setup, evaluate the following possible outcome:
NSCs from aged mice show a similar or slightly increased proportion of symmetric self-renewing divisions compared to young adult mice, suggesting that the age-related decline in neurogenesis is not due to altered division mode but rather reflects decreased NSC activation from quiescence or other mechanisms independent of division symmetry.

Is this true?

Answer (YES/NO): NO